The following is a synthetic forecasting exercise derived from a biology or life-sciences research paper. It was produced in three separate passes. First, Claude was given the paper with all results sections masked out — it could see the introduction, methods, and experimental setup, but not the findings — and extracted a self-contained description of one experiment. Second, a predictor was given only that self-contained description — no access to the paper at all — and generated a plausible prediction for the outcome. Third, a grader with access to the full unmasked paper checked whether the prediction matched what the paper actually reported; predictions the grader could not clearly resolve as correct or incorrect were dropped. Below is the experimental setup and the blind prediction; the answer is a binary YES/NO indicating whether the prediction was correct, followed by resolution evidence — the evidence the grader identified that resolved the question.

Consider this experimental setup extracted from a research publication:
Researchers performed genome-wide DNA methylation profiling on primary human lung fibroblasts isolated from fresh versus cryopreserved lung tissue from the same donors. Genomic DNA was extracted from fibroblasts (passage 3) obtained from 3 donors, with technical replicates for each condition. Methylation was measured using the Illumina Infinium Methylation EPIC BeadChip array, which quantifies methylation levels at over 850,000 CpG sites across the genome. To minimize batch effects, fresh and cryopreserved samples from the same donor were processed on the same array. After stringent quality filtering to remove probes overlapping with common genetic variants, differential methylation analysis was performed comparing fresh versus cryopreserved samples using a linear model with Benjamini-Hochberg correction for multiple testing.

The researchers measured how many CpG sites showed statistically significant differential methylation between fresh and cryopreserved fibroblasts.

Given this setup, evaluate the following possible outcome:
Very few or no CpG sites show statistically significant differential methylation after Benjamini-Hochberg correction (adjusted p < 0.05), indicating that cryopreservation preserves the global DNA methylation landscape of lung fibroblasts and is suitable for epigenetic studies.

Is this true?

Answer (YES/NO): YES